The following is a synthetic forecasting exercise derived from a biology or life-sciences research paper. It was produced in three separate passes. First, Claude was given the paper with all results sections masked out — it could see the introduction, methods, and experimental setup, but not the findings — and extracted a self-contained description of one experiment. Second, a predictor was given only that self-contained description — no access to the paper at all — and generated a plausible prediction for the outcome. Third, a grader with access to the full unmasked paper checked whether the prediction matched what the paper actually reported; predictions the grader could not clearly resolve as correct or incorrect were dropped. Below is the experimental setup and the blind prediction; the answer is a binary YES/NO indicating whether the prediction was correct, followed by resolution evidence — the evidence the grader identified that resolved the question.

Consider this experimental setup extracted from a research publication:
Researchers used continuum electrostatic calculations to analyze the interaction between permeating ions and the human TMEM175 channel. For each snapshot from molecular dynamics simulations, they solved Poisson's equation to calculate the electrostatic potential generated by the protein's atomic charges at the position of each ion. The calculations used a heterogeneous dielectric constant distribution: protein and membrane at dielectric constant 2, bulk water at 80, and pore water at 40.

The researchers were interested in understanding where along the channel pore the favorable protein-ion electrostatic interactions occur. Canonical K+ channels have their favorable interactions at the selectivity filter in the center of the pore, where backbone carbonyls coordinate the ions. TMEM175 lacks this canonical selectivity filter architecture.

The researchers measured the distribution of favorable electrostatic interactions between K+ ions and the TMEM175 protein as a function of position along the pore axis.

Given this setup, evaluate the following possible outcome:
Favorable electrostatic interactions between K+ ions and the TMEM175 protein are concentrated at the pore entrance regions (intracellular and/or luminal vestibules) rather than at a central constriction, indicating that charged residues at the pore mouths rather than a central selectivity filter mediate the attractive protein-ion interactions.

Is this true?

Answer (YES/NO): YES